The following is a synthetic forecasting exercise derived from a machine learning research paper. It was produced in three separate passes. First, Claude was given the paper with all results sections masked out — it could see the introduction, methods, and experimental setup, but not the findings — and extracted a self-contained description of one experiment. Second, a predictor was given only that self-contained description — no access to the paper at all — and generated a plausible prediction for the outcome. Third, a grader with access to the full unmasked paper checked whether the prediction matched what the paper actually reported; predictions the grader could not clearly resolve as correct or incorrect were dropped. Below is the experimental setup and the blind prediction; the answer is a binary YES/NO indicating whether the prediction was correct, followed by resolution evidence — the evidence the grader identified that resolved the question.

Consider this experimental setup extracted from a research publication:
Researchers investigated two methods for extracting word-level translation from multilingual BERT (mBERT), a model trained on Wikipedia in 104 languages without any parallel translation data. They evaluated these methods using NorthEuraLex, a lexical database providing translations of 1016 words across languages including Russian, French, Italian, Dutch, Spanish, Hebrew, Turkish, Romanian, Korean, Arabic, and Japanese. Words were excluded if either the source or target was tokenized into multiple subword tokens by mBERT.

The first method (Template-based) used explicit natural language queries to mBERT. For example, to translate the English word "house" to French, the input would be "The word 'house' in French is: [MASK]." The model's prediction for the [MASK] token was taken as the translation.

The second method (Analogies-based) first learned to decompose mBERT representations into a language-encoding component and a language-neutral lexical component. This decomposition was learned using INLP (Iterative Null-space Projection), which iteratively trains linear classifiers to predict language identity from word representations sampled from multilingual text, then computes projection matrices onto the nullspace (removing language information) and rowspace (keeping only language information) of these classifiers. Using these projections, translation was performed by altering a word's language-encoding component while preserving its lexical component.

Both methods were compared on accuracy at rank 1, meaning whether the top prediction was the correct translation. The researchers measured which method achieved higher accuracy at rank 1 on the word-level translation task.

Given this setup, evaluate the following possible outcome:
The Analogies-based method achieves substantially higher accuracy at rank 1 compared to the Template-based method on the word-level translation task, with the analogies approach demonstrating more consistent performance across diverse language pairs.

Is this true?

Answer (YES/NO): NO